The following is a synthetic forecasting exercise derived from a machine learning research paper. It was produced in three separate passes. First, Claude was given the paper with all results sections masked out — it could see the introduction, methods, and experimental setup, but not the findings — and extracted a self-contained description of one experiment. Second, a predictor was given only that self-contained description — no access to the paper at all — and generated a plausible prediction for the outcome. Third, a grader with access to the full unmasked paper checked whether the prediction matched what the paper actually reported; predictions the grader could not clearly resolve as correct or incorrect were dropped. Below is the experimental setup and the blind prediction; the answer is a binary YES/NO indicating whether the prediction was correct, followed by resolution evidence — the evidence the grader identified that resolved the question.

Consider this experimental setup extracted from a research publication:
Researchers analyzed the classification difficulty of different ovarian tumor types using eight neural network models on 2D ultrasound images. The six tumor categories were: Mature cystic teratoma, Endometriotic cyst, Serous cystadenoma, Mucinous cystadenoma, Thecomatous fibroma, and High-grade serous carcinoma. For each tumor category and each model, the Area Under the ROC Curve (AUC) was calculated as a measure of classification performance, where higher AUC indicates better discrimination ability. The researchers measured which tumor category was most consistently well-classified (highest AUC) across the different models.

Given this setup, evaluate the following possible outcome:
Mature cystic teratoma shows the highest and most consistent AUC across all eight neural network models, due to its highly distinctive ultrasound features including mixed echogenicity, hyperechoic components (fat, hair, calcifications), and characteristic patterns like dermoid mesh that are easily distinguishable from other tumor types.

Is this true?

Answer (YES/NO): NO